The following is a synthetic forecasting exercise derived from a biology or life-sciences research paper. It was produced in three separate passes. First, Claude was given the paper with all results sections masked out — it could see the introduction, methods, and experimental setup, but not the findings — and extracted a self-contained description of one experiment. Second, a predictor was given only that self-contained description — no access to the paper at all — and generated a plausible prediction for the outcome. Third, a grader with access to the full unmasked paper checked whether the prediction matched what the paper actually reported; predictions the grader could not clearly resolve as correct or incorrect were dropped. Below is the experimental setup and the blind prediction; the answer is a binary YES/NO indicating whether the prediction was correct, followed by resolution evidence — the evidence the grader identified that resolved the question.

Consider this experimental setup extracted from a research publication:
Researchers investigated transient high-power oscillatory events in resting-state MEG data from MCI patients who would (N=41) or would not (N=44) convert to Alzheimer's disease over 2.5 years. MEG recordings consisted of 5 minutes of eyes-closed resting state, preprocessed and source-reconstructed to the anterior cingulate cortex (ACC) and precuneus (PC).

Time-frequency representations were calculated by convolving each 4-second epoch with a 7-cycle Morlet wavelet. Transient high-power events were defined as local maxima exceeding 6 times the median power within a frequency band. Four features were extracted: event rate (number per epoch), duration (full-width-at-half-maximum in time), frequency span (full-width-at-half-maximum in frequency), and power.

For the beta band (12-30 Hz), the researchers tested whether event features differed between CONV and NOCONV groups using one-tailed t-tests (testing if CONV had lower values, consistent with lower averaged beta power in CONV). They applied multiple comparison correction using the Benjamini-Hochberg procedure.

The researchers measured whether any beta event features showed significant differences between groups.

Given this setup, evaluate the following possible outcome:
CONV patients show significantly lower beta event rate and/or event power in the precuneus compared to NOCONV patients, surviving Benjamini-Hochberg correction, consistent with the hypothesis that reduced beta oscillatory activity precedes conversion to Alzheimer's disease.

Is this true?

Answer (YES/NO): YES